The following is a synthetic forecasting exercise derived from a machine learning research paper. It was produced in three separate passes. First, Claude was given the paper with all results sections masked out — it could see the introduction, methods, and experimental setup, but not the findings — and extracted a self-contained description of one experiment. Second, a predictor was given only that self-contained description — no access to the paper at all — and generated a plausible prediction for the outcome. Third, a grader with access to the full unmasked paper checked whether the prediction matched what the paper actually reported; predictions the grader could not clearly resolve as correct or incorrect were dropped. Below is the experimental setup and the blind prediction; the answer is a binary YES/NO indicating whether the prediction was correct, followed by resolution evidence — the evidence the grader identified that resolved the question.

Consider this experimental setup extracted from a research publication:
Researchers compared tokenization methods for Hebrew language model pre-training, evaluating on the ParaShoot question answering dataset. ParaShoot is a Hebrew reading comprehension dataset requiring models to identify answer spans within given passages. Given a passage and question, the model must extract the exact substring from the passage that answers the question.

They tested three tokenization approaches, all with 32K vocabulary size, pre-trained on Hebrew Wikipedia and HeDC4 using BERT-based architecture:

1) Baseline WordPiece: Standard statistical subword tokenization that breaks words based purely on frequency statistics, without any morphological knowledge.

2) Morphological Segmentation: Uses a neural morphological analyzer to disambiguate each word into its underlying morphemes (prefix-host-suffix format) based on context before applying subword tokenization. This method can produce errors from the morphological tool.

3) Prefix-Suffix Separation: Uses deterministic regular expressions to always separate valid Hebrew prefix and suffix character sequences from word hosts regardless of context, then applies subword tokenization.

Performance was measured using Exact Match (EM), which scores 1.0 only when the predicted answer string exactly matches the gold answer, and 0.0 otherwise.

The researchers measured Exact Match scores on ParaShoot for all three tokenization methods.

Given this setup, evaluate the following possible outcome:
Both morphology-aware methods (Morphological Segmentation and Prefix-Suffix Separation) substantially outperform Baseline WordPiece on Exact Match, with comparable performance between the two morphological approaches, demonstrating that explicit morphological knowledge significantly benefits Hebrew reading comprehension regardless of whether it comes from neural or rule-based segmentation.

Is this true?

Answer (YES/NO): NO